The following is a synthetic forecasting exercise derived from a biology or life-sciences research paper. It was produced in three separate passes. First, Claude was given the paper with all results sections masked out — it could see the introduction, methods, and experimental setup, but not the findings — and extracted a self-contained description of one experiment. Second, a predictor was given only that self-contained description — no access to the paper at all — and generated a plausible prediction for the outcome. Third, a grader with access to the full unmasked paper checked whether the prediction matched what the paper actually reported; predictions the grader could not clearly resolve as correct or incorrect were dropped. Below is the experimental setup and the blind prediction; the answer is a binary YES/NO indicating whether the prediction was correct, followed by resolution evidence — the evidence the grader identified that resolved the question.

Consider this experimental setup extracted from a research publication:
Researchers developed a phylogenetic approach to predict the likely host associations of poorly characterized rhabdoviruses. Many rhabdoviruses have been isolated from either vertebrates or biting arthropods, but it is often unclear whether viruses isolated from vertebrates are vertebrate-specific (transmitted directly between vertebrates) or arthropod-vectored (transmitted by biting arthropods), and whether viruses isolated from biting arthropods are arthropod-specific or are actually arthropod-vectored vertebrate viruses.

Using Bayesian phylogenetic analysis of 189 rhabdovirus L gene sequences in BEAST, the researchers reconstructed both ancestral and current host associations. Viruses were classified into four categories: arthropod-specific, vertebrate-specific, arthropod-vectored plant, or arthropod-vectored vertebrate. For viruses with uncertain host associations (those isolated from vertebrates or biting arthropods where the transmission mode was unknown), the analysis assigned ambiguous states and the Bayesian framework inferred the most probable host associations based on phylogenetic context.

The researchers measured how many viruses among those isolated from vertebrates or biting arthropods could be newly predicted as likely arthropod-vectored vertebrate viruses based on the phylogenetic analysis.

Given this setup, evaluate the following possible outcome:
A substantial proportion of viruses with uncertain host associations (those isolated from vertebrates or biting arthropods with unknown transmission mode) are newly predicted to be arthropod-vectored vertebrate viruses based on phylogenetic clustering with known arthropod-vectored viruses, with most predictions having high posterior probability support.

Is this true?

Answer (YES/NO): YES